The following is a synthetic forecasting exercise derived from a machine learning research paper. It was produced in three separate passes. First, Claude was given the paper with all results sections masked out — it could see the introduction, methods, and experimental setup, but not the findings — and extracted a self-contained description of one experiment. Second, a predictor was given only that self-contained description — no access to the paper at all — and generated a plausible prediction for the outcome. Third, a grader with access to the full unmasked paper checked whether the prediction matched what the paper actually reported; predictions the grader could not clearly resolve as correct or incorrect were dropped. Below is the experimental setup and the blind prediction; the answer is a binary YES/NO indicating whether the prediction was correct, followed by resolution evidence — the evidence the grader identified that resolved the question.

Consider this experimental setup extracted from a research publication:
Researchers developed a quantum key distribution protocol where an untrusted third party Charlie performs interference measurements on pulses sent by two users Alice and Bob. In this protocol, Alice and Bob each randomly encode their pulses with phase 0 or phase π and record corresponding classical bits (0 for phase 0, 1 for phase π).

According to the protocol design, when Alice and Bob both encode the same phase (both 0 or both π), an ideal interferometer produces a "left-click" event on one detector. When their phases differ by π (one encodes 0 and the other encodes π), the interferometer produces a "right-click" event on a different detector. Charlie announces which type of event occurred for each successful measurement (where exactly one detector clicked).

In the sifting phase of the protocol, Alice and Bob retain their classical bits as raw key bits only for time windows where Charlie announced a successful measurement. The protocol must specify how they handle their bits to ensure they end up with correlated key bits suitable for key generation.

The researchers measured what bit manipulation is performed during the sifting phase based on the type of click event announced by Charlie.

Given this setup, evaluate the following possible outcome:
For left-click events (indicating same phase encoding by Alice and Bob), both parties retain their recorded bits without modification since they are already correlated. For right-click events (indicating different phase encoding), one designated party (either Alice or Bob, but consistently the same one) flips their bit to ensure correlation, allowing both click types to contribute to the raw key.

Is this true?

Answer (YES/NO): YES